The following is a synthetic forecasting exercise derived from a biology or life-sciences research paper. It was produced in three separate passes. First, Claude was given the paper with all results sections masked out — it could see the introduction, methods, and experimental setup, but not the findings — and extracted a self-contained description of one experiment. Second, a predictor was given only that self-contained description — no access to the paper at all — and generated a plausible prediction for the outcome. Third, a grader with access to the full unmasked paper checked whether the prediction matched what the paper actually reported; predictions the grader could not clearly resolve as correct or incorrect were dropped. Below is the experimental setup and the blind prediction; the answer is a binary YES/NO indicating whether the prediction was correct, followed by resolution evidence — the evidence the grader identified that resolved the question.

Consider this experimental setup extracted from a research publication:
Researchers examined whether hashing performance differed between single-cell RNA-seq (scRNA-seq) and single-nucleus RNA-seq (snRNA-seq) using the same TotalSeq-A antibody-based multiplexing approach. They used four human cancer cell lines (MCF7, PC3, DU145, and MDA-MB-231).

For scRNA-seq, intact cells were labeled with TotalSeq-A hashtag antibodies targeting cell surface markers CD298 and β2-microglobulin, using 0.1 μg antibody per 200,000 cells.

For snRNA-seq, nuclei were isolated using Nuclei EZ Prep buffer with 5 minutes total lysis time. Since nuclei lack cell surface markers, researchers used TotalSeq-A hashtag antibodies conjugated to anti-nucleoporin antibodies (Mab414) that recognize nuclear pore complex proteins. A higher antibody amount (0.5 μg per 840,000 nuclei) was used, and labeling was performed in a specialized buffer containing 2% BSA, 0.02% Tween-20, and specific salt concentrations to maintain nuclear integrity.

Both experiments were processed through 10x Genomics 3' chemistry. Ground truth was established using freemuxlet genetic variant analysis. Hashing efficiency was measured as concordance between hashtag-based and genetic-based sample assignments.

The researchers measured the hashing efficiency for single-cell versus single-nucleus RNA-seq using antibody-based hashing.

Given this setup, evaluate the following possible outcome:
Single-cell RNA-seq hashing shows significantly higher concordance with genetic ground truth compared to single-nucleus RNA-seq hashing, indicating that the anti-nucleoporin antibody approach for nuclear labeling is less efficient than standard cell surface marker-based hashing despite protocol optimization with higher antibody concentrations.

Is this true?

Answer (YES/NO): YES